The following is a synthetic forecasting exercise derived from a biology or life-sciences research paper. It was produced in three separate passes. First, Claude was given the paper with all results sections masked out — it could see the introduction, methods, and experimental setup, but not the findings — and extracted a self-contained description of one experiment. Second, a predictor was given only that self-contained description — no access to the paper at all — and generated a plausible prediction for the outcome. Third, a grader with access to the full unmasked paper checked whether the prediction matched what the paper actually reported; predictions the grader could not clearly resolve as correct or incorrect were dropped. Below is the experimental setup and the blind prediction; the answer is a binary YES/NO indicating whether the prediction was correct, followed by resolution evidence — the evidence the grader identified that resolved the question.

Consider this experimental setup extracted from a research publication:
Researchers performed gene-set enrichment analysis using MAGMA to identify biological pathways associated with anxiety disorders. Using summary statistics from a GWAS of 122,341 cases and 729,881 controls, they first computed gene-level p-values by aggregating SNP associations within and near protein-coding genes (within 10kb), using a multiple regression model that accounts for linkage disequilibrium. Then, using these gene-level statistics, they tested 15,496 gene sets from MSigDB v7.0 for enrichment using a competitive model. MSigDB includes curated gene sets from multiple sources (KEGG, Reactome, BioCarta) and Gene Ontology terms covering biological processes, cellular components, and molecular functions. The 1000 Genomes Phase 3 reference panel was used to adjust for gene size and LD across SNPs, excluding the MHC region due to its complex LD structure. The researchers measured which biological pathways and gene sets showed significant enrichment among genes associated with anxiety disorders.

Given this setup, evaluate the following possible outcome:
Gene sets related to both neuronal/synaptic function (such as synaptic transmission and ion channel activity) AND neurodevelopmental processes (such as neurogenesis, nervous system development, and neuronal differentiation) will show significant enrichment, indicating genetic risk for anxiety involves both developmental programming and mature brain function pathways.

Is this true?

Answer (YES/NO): NO